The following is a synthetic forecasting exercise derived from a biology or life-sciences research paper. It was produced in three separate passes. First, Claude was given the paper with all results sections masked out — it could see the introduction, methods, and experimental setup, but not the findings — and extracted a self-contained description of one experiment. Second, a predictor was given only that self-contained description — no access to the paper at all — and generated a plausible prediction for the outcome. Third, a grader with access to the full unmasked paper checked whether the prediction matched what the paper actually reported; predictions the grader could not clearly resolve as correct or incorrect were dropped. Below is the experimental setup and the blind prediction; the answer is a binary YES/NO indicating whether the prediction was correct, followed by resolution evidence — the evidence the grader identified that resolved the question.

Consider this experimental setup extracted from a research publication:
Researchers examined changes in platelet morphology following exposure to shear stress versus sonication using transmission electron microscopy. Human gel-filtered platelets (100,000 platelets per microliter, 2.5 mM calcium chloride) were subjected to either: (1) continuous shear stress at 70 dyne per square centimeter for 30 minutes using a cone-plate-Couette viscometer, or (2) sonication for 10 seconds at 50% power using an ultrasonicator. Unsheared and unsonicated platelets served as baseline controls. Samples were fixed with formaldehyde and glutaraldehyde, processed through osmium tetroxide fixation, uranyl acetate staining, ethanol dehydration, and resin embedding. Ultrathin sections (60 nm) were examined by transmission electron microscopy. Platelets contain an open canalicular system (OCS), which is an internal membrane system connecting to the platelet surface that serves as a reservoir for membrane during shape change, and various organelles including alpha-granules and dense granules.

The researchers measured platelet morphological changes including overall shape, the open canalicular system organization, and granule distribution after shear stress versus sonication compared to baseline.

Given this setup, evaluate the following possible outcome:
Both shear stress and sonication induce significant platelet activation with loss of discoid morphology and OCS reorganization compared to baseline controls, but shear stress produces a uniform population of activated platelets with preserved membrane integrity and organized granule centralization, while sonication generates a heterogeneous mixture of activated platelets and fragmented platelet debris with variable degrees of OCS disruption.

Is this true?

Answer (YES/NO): NO